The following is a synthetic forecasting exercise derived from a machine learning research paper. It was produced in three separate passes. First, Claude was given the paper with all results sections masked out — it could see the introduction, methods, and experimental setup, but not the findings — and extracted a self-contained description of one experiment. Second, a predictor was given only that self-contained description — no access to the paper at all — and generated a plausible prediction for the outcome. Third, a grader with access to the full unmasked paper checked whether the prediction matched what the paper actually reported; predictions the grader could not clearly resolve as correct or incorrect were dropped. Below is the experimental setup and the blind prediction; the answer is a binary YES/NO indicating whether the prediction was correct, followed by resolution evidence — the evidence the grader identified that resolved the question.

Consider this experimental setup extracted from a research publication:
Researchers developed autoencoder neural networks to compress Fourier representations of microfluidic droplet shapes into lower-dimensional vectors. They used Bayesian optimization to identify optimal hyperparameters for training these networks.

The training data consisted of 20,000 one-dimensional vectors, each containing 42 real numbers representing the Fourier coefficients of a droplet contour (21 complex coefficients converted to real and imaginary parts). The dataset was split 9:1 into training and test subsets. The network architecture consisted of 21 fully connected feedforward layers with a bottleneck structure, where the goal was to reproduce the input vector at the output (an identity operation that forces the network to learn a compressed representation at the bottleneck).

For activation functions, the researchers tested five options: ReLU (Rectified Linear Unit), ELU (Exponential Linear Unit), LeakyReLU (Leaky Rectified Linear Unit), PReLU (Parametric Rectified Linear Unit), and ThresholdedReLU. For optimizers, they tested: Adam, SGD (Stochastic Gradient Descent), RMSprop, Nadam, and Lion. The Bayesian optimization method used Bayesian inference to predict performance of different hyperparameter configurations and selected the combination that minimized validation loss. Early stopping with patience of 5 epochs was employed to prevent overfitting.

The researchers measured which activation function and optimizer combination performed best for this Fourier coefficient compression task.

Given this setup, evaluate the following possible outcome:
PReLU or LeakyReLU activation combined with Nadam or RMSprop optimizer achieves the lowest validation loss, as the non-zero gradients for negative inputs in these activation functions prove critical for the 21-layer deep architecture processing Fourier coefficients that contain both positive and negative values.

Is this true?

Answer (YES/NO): YES